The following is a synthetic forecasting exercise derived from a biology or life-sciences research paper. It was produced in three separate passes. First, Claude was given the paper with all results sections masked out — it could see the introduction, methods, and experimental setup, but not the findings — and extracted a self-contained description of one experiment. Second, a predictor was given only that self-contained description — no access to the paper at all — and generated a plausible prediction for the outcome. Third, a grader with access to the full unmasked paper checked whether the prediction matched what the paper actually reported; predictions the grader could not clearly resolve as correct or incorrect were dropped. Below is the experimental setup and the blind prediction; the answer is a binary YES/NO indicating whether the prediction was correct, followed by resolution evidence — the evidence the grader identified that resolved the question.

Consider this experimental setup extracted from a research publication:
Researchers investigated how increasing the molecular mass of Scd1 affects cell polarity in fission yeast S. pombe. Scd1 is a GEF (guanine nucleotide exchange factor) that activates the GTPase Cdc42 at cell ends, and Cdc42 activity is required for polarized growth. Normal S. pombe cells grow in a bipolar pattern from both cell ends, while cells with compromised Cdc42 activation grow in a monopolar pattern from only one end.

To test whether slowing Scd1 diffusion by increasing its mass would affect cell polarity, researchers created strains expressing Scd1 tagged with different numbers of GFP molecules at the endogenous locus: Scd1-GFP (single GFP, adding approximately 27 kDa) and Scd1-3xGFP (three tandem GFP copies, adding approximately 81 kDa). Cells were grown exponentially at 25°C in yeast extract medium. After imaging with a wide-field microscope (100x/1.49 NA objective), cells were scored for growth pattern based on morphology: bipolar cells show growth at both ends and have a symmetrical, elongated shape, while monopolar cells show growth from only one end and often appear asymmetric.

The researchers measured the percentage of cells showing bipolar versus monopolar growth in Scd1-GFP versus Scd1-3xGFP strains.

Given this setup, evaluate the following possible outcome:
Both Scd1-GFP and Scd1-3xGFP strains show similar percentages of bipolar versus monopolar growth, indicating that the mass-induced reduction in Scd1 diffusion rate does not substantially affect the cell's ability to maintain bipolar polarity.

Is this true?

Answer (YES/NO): NO